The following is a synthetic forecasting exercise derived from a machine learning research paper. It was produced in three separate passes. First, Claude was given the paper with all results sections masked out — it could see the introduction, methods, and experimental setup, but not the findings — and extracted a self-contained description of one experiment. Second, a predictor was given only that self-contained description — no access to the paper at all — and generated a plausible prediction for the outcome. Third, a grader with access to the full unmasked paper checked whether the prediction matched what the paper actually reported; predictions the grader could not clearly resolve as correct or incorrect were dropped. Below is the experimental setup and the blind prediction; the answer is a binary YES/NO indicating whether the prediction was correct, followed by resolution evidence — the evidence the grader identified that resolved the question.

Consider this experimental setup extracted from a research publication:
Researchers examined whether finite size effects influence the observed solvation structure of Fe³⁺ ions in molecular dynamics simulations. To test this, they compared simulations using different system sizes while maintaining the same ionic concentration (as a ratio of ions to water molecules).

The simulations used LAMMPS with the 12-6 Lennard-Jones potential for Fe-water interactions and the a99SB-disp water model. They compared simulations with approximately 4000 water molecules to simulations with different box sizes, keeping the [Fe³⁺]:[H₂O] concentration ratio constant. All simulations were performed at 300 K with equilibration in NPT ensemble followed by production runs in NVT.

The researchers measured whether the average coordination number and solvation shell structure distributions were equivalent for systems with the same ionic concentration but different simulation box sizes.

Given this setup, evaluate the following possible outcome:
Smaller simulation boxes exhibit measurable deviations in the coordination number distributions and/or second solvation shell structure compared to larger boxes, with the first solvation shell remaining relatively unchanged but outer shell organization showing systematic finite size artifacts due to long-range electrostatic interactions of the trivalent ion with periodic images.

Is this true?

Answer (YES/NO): NO